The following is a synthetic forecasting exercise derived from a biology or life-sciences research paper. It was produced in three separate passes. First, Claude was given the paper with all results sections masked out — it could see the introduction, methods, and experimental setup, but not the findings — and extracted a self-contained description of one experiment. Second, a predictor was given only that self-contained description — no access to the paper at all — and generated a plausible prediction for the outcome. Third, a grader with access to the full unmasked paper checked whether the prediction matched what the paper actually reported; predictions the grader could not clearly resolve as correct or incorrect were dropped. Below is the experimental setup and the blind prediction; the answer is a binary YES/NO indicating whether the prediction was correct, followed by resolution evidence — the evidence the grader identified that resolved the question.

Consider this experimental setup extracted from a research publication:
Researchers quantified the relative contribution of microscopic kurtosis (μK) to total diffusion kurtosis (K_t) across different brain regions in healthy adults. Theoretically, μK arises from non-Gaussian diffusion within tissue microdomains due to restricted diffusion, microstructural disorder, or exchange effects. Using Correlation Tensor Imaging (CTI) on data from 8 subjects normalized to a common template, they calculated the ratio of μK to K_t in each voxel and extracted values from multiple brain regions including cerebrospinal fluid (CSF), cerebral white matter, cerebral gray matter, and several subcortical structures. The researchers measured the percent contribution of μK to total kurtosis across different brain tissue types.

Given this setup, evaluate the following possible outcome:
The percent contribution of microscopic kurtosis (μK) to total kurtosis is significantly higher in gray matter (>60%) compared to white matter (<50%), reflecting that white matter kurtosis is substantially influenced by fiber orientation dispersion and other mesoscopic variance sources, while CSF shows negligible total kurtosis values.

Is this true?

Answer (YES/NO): NO